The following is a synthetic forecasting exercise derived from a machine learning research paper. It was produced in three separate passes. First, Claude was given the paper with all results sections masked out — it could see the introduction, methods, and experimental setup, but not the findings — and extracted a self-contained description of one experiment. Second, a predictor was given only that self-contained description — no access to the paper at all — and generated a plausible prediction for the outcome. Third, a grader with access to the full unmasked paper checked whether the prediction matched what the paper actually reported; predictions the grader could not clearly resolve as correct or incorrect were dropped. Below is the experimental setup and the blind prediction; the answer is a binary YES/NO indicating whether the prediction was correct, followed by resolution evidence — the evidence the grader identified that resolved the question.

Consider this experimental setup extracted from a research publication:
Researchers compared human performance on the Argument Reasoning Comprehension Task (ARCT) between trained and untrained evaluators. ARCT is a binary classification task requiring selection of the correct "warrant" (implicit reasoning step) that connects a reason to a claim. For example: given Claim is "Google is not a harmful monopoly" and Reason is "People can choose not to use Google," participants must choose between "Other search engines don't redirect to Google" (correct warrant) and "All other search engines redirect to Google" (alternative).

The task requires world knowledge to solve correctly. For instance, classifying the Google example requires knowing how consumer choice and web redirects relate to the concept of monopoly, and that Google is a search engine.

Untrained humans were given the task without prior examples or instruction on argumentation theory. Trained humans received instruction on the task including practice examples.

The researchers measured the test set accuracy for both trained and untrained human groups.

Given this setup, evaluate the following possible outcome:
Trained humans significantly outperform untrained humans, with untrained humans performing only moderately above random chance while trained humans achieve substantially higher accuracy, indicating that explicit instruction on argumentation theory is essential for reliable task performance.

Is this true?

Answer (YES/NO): NO